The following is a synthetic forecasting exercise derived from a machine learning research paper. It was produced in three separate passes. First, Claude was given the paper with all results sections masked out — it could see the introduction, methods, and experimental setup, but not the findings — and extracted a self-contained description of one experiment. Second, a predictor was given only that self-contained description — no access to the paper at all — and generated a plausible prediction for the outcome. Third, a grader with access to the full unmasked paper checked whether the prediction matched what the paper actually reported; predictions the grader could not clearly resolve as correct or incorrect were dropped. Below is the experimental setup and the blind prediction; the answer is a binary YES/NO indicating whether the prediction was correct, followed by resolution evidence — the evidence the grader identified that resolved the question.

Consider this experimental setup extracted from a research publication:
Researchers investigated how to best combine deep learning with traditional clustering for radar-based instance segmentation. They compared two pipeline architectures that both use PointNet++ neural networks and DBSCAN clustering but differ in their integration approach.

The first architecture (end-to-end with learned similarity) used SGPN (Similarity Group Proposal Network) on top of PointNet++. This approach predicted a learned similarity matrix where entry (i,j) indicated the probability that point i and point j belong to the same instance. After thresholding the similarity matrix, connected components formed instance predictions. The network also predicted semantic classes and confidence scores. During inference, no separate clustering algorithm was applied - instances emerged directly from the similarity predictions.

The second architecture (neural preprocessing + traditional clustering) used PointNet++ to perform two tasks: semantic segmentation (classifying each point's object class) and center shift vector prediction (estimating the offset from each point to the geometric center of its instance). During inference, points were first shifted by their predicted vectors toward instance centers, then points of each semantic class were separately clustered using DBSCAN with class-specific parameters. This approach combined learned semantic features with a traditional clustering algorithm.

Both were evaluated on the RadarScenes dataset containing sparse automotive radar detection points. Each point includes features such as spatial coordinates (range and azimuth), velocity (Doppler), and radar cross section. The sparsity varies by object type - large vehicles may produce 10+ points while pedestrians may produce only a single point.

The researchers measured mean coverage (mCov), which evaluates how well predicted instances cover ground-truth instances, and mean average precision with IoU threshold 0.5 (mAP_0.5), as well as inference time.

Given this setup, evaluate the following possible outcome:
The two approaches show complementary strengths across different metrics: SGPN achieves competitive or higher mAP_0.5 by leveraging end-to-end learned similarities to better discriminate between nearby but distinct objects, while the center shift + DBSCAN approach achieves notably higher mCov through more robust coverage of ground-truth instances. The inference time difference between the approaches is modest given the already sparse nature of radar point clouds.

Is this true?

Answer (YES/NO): NO